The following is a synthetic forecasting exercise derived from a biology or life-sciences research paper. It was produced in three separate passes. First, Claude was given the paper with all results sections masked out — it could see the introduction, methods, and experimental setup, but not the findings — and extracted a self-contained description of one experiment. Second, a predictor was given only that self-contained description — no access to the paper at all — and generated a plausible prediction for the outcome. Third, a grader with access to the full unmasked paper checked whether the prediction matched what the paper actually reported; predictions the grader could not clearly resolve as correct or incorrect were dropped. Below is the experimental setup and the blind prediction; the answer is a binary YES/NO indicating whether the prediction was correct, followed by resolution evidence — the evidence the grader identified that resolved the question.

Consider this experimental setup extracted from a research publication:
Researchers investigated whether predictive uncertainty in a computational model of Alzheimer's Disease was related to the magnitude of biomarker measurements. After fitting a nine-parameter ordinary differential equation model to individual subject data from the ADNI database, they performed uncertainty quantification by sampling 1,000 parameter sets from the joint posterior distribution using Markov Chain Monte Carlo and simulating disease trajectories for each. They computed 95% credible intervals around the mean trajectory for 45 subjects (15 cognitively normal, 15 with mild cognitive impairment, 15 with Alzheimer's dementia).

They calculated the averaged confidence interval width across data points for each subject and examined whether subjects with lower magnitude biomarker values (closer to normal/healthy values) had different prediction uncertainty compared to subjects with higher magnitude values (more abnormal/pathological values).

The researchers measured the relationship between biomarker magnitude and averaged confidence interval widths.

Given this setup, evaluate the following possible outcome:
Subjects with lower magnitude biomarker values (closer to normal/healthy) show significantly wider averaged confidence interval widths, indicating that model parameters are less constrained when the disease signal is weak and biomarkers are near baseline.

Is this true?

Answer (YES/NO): NO